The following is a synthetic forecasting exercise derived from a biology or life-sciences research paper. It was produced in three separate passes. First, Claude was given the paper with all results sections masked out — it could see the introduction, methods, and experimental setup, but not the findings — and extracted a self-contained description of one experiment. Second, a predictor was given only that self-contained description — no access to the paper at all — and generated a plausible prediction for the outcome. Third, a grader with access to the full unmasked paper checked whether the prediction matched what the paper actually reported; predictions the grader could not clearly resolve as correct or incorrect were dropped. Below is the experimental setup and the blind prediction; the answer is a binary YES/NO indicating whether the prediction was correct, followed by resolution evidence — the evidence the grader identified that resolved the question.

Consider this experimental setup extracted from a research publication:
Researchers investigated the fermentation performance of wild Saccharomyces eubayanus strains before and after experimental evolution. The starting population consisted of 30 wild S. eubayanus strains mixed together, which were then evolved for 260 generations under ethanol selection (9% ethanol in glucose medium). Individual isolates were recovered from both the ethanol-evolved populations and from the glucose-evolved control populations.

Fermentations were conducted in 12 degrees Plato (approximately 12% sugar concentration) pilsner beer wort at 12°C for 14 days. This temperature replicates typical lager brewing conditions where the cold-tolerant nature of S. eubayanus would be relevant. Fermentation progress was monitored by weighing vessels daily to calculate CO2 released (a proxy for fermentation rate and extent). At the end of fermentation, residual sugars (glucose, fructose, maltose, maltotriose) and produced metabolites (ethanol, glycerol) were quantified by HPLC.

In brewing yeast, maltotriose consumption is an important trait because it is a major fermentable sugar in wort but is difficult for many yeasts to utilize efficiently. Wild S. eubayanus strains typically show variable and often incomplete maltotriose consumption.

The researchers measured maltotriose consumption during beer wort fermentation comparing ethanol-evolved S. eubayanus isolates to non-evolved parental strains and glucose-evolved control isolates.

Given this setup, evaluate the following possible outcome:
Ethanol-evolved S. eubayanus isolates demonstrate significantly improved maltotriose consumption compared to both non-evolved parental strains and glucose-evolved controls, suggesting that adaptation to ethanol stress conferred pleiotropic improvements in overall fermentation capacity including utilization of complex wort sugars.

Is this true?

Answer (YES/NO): NO